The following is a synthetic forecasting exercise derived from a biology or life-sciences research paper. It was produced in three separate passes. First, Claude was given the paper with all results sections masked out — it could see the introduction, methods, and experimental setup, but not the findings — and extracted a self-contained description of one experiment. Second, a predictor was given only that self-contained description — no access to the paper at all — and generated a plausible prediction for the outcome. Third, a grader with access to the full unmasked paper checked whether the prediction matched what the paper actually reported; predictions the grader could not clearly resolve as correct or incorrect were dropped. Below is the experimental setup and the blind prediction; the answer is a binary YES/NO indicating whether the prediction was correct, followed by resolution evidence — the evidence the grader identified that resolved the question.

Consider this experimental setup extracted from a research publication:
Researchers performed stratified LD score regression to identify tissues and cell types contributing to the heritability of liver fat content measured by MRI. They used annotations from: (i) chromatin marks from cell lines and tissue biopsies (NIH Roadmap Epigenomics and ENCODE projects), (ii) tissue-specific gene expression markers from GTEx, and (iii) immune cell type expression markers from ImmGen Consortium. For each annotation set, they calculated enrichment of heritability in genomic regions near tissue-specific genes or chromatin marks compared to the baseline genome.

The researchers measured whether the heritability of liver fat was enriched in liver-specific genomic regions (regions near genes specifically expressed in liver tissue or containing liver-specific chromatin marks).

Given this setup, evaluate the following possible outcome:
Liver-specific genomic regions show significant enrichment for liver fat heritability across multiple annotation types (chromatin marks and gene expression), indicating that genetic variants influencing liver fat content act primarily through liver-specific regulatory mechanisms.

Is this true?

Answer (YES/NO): YES